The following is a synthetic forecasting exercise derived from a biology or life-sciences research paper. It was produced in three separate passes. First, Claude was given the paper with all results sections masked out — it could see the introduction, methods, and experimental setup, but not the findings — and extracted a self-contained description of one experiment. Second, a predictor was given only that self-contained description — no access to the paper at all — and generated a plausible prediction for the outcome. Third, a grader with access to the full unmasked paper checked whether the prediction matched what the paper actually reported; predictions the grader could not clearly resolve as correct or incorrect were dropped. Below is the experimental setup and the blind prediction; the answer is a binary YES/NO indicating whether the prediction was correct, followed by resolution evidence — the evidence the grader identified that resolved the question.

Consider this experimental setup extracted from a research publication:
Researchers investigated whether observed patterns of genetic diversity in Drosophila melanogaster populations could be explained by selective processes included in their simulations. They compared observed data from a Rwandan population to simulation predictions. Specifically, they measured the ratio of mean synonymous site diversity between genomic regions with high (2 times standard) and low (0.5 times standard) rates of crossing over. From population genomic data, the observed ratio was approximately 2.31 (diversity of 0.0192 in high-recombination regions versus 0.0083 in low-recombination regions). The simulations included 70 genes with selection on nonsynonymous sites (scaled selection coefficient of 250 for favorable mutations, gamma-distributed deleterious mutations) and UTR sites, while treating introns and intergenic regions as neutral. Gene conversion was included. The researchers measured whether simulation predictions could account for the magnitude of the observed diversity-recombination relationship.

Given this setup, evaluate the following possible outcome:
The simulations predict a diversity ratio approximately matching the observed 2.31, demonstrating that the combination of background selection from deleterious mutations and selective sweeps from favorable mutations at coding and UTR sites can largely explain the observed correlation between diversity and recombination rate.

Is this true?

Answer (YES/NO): NO